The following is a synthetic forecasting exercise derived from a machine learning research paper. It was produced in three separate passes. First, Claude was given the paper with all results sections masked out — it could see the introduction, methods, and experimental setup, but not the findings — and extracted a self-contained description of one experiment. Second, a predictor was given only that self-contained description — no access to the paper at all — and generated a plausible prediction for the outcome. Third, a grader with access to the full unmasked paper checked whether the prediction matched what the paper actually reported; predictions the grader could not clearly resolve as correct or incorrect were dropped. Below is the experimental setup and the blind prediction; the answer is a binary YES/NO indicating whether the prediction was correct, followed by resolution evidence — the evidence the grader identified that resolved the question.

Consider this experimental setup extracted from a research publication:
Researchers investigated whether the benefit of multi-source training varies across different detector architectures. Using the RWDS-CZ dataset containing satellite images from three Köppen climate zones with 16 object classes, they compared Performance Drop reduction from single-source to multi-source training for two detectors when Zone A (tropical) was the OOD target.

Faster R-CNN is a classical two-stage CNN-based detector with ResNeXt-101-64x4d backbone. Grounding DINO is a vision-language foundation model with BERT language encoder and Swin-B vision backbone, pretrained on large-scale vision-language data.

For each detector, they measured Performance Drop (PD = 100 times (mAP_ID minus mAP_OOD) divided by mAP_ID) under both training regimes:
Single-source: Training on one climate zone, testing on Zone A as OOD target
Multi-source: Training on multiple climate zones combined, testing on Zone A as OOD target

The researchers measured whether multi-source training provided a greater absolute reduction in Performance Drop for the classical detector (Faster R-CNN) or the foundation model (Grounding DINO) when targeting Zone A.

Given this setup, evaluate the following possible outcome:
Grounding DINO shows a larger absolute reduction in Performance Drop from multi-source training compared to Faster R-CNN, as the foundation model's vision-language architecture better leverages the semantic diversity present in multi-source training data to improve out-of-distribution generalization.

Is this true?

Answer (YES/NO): NO